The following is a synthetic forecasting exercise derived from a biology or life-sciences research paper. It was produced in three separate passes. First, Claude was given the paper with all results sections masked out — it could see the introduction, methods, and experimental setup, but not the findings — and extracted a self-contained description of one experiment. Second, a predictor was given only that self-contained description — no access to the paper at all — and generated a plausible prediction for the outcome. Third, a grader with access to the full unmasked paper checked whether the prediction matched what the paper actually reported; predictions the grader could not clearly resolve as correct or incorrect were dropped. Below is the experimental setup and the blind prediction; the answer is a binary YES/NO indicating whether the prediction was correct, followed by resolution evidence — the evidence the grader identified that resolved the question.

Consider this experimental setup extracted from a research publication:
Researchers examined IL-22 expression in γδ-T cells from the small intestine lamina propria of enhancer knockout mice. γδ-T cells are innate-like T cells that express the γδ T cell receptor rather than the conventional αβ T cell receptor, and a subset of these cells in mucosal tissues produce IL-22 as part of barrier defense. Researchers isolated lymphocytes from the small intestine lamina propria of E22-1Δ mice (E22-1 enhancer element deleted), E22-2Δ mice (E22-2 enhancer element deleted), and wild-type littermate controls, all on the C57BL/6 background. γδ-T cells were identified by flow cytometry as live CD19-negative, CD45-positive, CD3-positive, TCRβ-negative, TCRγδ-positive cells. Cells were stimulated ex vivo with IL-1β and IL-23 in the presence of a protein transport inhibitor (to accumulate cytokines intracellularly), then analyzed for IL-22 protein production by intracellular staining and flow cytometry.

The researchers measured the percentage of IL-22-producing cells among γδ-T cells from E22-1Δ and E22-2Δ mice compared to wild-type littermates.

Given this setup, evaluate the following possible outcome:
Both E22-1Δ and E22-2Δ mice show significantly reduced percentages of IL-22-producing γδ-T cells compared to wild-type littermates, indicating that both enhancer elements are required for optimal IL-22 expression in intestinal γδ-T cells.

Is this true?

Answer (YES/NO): YES